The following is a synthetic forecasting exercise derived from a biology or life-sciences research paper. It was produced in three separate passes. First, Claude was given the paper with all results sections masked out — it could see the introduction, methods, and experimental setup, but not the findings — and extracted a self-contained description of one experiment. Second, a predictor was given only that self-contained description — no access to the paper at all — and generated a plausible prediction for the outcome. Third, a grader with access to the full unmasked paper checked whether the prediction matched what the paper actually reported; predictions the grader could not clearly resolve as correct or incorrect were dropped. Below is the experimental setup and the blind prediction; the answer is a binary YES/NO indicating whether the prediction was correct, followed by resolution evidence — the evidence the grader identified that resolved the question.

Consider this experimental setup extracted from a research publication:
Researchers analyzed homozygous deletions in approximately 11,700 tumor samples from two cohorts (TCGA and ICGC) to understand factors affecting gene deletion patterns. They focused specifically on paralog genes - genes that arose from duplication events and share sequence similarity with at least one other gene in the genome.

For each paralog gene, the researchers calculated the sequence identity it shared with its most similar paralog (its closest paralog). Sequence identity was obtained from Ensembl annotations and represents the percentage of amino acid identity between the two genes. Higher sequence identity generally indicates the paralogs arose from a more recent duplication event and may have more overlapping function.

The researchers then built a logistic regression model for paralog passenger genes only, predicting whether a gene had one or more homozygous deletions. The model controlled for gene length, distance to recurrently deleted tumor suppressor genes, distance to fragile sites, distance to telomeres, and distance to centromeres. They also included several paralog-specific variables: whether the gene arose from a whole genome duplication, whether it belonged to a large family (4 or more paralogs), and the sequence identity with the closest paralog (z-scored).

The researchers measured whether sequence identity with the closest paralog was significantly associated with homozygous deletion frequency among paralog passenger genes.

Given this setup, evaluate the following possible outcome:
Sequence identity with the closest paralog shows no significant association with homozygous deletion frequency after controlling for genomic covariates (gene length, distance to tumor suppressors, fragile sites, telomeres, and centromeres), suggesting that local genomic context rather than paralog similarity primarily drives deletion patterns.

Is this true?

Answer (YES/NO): NO